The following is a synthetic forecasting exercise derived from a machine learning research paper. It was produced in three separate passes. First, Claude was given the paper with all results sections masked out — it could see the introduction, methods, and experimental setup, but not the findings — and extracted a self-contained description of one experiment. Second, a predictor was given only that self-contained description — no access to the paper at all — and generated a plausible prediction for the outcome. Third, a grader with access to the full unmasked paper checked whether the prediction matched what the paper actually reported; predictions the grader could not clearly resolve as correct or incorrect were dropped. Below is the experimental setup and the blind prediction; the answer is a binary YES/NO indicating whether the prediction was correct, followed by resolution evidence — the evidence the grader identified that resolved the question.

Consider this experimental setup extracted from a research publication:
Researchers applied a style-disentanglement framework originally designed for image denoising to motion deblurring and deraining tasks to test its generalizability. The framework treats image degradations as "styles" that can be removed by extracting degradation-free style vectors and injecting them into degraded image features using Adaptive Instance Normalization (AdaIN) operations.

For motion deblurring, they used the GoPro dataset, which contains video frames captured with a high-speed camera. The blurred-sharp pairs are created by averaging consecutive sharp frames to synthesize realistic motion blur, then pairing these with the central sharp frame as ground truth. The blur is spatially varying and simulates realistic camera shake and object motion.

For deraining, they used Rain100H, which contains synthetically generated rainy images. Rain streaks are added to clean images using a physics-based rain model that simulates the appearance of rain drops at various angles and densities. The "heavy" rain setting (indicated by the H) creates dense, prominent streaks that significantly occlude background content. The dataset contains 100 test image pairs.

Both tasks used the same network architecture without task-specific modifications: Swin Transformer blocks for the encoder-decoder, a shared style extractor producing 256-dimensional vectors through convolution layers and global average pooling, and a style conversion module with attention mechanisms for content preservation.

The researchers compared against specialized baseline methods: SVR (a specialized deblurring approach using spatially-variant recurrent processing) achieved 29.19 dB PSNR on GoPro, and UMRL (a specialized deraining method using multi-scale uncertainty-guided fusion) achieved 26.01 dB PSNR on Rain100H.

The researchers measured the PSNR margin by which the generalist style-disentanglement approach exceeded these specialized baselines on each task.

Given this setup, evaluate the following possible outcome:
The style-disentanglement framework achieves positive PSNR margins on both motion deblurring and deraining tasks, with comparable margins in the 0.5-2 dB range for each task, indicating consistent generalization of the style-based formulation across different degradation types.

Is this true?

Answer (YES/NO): NO